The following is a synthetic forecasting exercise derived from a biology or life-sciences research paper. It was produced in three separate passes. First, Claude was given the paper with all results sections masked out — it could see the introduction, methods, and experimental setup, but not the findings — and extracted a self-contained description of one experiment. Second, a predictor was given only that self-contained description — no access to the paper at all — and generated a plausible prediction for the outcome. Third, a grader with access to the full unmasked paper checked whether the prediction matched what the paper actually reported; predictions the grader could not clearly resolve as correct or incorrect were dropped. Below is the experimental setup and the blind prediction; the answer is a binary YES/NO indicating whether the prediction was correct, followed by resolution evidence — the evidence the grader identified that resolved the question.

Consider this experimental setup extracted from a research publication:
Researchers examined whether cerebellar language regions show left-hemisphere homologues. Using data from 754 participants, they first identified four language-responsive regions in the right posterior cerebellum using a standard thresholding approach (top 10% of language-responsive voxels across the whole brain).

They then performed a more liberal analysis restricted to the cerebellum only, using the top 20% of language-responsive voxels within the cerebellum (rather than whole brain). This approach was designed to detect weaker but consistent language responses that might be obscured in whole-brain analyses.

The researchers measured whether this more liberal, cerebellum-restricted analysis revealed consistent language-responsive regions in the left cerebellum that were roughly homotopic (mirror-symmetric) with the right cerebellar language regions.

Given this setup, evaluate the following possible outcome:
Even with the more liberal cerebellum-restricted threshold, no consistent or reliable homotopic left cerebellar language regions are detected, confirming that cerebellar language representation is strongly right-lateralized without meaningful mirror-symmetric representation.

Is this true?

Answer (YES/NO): NO